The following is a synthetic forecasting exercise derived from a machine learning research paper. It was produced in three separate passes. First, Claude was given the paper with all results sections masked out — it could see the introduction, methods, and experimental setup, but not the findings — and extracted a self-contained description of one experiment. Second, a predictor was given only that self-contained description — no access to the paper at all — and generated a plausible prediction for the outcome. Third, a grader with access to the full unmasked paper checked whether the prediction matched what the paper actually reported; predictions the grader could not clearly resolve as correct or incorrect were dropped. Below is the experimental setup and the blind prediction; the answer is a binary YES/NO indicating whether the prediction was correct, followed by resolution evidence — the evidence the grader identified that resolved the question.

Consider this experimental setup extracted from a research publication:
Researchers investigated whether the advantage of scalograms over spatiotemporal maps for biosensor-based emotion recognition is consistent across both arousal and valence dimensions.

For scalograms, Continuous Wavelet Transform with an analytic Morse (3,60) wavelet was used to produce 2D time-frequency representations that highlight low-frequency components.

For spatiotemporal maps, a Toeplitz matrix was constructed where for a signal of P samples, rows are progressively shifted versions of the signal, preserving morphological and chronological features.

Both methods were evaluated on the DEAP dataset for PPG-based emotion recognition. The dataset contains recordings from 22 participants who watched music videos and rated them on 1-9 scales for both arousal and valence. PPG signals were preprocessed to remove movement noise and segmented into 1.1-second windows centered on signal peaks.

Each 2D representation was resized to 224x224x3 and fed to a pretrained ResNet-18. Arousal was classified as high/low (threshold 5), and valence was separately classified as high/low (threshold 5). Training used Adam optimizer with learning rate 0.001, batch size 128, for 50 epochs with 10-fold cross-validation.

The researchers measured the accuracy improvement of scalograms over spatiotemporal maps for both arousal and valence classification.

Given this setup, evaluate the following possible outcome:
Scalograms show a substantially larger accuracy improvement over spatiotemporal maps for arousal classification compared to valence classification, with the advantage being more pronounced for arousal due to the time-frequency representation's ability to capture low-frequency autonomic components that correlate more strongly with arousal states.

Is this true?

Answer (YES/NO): NO